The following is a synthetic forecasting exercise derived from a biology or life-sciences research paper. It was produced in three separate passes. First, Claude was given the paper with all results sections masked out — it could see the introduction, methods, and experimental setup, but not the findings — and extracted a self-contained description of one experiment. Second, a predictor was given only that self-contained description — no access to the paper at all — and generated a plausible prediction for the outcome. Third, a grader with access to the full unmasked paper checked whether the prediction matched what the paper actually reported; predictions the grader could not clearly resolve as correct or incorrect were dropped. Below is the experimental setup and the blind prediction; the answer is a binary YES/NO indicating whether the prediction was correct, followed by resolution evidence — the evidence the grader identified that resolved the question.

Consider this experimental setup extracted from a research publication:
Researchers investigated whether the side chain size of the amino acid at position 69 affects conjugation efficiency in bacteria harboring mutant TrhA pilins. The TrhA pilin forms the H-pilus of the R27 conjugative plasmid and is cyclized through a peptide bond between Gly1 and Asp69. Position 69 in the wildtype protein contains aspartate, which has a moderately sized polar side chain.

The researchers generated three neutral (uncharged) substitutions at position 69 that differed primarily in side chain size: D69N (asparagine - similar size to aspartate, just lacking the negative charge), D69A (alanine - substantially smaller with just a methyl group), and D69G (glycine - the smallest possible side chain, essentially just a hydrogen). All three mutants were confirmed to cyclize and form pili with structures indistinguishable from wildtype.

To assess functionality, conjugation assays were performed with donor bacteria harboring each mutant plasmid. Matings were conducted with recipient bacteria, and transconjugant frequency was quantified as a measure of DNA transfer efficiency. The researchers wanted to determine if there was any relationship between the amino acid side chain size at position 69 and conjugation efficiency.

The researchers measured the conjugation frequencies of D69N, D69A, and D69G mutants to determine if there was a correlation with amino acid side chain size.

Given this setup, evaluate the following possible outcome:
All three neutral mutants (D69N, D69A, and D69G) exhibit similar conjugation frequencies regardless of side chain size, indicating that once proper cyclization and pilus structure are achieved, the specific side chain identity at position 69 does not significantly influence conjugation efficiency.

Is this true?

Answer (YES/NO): NO